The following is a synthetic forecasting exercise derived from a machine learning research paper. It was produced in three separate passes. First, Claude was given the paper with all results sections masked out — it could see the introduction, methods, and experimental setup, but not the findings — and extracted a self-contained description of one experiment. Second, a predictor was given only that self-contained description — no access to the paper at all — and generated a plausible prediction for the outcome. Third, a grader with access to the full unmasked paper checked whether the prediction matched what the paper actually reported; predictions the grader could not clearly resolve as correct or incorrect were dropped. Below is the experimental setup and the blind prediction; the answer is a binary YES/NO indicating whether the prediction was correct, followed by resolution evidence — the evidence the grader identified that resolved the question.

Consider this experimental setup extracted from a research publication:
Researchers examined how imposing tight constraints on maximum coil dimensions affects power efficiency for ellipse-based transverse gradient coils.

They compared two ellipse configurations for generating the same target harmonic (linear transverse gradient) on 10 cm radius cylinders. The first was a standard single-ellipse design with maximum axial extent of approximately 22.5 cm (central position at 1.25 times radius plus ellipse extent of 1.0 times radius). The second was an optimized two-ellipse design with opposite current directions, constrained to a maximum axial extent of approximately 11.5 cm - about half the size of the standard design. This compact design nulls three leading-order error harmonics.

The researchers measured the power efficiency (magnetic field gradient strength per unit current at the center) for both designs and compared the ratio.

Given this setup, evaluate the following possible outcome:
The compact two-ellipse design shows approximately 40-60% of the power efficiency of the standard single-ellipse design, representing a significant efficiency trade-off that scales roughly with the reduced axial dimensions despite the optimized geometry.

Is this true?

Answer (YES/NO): NO